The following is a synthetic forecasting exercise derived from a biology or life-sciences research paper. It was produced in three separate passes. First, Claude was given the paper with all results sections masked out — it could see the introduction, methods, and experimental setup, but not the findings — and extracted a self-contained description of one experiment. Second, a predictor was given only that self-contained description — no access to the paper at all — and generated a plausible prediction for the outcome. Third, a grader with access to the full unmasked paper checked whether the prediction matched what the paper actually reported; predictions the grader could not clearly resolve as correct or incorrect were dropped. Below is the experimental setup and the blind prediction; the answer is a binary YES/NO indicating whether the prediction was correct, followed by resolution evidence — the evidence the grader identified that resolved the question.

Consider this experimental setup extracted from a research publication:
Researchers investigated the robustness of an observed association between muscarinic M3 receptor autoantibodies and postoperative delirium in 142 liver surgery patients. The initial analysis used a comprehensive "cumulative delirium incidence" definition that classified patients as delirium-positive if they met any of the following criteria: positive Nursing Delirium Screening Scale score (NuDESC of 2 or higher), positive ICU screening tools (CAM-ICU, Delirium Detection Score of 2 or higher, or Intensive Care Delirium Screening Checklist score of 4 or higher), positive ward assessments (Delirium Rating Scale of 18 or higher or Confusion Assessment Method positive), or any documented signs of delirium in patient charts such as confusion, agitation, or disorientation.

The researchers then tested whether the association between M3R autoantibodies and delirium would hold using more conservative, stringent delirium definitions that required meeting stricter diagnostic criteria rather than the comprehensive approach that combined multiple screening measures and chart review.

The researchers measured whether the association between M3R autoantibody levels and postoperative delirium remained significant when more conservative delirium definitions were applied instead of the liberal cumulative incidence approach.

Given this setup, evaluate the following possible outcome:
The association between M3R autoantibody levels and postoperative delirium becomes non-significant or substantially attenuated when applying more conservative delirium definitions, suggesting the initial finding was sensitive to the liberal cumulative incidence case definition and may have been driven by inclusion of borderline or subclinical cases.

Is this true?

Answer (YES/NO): YES